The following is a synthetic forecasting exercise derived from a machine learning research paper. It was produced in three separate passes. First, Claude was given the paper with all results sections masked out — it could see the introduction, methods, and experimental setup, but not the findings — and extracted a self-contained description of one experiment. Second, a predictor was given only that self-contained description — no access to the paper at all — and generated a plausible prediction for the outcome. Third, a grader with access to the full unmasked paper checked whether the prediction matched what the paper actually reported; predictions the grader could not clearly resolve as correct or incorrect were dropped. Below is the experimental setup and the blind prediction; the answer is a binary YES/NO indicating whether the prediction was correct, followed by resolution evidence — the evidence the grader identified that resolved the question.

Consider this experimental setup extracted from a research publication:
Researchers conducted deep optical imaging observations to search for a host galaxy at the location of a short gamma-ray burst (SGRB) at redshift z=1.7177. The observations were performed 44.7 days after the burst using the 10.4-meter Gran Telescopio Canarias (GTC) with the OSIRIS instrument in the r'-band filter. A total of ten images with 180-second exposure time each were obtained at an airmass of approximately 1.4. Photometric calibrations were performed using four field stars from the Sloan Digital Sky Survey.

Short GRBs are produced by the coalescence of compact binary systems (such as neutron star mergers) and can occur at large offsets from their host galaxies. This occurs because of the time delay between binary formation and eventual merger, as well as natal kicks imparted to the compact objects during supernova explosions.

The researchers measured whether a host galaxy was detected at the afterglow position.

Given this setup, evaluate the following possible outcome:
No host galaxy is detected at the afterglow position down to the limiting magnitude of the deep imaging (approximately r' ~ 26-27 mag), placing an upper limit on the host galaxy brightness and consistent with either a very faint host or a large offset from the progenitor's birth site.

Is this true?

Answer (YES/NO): YES